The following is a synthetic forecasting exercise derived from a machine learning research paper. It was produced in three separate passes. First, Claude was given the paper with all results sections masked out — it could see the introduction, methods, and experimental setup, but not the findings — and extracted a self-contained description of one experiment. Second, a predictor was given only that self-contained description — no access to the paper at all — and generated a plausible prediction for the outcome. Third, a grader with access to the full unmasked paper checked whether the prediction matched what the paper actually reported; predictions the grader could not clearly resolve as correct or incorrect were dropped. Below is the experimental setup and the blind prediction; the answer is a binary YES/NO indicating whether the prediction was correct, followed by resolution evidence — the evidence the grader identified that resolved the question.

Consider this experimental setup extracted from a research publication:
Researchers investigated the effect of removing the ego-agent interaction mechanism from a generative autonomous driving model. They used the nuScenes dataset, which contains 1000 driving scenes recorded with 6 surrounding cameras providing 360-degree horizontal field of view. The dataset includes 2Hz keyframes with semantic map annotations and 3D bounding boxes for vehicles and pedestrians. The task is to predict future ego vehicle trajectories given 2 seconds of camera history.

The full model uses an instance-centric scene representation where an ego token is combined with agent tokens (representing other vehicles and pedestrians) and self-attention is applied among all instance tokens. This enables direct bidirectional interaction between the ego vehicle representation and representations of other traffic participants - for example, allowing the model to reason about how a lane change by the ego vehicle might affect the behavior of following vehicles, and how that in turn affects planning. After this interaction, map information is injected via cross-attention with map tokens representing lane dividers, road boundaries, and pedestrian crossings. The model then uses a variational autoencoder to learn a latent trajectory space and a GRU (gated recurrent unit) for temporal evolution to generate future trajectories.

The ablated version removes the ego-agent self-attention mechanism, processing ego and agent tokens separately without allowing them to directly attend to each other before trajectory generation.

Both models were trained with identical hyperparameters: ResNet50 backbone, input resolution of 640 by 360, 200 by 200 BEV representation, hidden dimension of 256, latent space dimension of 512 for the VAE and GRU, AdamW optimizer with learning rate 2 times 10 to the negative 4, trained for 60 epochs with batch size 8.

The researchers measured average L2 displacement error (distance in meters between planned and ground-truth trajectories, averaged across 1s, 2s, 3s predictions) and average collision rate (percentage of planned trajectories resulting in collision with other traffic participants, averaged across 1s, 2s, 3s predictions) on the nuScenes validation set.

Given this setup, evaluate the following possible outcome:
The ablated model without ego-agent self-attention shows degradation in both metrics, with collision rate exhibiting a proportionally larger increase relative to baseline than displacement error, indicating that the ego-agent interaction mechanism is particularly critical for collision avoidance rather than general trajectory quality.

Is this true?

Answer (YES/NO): YES